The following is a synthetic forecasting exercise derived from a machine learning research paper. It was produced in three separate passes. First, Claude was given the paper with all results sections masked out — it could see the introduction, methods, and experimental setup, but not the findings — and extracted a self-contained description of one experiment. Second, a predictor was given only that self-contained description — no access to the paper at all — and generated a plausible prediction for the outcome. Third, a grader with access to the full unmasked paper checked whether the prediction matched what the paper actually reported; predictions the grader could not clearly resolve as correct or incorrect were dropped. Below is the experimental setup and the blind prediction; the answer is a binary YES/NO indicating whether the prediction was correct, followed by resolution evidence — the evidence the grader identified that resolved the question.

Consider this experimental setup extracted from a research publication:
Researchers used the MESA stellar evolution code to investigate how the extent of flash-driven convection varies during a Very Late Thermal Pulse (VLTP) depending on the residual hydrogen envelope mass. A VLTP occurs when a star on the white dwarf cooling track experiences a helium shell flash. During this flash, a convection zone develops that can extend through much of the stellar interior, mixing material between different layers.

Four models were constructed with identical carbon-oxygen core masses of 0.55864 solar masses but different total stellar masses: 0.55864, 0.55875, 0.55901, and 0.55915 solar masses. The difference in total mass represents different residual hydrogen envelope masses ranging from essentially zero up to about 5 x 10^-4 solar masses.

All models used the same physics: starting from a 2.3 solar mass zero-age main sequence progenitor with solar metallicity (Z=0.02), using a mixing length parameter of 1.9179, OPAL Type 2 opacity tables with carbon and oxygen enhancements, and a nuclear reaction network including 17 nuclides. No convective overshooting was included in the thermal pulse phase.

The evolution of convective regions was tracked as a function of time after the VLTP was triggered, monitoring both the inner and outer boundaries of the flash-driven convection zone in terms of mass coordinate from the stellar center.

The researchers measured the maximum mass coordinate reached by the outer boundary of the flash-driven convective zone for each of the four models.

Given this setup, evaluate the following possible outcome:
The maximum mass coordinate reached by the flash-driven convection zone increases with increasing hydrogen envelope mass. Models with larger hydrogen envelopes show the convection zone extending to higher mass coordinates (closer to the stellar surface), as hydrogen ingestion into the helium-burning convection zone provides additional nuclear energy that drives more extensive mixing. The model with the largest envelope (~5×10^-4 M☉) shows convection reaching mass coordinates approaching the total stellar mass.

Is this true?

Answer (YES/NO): NO